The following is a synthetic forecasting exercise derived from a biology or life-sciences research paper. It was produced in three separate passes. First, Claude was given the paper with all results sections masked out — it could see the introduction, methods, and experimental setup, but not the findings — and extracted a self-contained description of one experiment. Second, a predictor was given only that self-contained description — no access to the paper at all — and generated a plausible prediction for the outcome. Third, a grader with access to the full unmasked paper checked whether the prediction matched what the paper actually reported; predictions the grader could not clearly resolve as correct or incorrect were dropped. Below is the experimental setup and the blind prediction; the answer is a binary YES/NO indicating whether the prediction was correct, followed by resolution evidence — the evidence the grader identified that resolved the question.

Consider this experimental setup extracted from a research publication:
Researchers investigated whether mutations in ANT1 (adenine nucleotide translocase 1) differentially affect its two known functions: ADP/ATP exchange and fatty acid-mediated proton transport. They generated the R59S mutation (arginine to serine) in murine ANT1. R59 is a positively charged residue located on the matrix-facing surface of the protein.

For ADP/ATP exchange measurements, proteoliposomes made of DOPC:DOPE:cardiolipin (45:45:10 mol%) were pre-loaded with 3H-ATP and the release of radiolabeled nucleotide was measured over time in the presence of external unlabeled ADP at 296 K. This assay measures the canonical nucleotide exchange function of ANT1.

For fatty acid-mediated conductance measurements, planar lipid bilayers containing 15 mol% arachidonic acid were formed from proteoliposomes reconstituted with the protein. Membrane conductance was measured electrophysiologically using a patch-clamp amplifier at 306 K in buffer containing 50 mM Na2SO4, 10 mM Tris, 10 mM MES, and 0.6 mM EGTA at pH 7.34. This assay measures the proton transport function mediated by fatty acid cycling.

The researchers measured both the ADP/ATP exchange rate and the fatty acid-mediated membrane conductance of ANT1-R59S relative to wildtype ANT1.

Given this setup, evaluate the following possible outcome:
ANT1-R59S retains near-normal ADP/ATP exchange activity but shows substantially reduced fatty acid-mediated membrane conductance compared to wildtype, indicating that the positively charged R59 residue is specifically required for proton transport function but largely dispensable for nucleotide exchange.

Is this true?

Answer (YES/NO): YES